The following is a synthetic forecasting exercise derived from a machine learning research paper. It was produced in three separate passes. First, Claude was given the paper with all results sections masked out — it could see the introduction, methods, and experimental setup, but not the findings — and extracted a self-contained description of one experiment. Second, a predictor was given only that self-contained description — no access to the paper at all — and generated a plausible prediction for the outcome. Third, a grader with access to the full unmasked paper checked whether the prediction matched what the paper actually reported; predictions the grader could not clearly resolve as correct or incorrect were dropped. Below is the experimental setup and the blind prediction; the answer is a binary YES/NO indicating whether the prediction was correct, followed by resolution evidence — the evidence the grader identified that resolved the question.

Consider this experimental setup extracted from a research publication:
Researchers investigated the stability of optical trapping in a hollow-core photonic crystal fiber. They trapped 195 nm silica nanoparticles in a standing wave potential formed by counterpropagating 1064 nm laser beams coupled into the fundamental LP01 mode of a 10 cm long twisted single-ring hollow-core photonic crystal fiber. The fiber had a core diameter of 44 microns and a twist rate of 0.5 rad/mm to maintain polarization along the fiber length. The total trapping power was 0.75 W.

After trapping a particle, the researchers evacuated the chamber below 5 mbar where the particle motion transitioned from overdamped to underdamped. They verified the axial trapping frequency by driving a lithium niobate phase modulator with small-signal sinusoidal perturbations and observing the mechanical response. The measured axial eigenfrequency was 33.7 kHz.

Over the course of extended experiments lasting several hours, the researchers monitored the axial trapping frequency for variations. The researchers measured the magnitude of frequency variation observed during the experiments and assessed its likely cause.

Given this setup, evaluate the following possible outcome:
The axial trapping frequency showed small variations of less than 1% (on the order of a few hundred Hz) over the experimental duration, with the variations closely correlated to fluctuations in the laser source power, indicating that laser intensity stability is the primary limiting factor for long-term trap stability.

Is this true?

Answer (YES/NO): NO